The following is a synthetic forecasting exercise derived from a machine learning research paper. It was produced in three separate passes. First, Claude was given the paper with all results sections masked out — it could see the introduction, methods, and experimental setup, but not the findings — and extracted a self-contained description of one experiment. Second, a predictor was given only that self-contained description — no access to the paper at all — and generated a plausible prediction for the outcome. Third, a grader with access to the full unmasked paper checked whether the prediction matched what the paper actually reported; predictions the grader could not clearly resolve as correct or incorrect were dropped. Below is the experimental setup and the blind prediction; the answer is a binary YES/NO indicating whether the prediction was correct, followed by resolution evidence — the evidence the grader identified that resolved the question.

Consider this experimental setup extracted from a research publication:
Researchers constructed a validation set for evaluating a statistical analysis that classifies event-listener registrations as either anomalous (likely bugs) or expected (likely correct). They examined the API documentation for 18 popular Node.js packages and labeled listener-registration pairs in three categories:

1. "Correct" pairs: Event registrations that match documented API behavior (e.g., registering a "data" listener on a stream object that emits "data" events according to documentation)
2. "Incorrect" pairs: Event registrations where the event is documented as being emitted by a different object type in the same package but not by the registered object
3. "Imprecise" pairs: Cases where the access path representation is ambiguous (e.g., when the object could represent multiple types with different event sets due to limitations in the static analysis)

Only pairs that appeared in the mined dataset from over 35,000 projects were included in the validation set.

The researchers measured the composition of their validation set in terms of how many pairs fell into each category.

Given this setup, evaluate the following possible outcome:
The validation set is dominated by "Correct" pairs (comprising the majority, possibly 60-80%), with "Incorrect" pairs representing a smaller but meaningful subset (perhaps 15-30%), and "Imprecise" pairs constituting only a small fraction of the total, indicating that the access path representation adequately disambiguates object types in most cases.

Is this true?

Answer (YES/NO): NO